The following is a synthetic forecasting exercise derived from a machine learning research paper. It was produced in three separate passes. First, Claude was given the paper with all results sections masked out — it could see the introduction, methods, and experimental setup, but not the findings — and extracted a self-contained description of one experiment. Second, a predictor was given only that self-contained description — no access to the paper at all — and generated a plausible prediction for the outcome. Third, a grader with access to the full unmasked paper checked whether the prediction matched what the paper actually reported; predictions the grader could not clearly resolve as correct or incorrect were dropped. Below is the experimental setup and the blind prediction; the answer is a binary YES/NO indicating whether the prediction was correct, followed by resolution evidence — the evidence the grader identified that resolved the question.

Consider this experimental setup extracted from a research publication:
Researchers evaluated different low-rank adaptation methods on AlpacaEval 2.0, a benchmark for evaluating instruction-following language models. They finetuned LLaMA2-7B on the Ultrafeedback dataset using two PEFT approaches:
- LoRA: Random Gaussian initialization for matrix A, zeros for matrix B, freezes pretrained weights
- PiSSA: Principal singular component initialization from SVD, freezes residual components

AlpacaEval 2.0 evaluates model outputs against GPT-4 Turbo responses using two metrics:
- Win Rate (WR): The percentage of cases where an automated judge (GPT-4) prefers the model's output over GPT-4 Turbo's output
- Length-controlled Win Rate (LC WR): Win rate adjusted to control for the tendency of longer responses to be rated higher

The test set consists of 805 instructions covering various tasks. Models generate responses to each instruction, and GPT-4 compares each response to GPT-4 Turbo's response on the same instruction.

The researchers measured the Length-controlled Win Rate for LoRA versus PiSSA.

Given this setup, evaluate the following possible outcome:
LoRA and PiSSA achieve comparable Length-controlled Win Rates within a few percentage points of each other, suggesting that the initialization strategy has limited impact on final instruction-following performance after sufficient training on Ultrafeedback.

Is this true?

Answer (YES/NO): YES